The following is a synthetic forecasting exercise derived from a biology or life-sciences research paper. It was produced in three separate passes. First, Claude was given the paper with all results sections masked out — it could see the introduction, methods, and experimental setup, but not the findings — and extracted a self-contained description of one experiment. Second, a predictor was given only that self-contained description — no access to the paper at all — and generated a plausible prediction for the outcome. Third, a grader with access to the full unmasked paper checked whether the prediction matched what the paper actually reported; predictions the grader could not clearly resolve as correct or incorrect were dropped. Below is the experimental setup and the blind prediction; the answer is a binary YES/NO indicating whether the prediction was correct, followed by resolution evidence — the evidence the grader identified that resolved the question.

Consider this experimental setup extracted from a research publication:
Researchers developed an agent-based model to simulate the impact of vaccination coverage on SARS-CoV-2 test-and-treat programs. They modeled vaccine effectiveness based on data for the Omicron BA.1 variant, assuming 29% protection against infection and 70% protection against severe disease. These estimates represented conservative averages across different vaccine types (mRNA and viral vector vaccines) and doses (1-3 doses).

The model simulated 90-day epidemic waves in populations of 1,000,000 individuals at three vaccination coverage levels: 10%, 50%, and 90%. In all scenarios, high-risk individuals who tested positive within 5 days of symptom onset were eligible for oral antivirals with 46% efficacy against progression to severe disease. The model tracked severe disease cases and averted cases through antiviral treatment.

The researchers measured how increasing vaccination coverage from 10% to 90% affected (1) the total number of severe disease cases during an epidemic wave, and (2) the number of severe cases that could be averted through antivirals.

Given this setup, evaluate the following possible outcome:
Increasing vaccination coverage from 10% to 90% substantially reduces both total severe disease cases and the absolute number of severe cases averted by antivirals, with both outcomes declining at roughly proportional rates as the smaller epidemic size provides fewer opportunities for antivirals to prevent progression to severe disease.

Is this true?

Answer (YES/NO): NO